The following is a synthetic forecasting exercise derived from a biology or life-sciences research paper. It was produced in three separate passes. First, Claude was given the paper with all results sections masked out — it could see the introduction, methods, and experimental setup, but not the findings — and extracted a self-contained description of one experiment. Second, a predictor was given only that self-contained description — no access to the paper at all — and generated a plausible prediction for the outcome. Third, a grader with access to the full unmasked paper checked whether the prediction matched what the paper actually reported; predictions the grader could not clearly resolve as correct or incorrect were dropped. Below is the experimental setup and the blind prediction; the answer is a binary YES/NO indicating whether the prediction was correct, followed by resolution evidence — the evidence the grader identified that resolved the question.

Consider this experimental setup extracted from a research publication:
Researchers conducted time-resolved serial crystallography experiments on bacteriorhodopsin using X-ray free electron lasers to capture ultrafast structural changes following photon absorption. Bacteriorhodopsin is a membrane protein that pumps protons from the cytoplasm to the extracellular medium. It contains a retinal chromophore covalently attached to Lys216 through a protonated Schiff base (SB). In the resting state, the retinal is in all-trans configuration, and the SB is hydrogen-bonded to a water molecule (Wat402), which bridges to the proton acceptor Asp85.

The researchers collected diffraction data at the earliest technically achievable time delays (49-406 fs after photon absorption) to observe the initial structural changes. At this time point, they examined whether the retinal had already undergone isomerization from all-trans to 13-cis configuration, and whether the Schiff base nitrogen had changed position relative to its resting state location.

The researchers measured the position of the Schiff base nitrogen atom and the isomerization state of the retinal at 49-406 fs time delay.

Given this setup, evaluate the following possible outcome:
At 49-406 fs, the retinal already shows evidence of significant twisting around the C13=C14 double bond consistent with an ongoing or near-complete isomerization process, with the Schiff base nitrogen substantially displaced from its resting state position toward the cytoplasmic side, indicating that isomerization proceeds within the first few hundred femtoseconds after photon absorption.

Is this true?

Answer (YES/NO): NO